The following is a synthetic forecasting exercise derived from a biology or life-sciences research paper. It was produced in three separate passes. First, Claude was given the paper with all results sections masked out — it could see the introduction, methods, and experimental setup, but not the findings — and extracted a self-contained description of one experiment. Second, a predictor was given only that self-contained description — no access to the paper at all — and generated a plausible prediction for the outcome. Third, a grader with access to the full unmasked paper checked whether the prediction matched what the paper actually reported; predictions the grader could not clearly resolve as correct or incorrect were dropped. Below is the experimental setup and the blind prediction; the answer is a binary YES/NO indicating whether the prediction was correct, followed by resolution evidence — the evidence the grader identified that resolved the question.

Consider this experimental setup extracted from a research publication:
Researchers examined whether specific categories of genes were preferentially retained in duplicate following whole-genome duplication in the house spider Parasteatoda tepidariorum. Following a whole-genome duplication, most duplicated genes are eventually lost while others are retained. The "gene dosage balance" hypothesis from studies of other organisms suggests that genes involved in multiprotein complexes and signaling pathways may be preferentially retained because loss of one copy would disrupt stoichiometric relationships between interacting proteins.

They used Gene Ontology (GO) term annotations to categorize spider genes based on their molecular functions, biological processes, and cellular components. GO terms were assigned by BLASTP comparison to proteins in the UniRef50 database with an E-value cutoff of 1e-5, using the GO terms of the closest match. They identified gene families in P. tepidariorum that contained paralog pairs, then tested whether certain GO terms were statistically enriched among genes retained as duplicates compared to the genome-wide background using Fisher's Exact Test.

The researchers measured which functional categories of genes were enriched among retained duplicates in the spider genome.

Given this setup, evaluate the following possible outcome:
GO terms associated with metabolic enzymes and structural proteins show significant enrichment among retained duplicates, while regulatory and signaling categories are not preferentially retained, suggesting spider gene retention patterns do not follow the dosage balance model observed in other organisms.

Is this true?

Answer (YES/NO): NO